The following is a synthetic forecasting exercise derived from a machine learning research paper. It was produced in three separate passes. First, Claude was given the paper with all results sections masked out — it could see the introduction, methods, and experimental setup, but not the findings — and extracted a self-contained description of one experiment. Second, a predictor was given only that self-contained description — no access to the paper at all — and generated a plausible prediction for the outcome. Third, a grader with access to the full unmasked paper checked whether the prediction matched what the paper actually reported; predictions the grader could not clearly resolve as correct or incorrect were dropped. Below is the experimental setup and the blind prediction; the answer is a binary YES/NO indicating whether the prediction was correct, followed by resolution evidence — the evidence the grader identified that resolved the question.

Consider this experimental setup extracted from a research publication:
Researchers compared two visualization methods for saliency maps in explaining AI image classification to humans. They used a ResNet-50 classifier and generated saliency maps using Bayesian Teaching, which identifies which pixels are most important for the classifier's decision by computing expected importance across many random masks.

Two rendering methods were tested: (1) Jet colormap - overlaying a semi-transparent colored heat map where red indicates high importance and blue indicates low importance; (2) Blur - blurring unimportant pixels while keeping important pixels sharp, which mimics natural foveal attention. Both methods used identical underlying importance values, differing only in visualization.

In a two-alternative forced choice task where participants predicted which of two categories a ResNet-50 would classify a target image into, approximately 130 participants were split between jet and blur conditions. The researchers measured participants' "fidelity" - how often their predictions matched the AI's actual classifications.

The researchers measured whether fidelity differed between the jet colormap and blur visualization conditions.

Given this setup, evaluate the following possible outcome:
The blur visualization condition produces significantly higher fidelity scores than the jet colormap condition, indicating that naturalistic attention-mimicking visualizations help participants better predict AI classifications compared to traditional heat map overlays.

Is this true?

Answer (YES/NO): NO